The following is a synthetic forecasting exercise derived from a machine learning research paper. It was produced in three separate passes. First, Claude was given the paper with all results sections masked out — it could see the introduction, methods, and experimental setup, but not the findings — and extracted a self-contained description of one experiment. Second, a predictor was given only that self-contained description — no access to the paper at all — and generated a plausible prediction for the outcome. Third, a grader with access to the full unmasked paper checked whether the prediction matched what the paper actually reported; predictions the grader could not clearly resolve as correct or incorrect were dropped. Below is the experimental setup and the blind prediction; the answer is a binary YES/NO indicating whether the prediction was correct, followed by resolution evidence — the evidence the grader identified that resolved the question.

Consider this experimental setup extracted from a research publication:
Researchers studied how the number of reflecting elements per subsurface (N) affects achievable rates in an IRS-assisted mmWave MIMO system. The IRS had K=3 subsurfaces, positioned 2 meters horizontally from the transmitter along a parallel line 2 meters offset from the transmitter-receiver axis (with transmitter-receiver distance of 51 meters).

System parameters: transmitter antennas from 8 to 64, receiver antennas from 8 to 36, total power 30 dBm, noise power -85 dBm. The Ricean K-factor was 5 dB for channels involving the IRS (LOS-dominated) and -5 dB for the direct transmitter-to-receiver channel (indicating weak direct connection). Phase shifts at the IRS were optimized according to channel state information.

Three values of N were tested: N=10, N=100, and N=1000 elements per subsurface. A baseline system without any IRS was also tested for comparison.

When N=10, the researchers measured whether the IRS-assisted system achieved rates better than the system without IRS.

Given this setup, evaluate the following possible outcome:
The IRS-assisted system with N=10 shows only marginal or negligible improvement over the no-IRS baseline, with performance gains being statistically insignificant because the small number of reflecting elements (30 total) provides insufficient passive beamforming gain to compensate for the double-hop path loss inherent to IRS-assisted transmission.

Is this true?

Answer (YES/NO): YES